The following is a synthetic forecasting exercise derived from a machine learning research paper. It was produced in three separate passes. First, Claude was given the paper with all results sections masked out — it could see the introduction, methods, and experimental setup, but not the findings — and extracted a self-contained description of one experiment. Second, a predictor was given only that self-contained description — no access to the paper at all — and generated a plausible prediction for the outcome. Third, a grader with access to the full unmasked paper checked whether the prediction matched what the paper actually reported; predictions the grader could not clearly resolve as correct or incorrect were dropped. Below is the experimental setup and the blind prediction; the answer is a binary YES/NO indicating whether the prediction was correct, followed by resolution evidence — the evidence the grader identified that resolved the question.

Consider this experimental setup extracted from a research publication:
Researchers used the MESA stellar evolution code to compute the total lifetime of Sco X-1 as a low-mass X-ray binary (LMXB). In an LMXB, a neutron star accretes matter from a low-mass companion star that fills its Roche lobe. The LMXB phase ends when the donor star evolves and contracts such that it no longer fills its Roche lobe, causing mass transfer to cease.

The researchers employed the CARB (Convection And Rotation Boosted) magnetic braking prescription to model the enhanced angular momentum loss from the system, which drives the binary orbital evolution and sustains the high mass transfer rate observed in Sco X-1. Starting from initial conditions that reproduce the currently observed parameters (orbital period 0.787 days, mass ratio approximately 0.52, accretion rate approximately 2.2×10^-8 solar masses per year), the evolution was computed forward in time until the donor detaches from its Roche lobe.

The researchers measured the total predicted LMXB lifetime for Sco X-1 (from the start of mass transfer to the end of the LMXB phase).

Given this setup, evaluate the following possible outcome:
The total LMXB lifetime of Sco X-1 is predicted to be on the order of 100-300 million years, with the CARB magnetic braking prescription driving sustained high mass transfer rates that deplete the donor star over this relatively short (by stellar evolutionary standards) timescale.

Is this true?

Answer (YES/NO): NO